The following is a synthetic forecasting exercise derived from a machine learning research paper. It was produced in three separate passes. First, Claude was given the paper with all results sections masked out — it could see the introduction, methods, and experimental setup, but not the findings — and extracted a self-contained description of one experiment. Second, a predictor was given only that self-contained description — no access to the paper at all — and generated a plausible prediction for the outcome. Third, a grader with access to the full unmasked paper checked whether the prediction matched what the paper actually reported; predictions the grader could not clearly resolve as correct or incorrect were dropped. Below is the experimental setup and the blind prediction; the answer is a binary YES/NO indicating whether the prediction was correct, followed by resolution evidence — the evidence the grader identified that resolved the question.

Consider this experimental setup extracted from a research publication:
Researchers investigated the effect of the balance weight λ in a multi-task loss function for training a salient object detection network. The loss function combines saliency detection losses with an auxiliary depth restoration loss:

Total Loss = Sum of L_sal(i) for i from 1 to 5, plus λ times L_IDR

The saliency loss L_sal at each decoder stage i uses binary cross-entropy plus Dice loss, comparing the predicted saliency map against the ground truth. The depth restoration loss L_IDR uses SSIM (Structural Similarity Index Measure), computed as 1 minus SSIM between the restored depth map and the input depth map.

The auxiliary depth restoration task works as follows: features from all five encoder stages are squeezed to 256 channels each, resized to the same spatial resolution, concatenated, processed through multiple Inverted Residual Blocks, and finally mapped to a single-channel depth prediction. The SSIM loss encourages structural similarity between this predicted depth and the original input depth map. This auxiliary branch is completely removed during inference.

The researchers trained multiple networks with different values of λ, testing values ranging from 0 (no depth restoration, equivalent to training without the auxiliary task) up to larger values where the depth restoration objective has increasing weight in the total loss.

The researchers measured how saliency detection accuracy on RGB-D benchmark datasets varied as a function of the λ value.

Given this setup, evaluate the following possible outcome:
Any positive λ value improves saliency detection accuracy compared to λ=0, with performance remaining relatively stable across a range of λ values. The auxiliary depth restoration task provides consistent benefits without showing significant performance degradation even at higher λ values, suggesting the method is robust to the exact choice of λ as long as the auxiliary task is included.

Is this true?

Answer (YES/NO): YES